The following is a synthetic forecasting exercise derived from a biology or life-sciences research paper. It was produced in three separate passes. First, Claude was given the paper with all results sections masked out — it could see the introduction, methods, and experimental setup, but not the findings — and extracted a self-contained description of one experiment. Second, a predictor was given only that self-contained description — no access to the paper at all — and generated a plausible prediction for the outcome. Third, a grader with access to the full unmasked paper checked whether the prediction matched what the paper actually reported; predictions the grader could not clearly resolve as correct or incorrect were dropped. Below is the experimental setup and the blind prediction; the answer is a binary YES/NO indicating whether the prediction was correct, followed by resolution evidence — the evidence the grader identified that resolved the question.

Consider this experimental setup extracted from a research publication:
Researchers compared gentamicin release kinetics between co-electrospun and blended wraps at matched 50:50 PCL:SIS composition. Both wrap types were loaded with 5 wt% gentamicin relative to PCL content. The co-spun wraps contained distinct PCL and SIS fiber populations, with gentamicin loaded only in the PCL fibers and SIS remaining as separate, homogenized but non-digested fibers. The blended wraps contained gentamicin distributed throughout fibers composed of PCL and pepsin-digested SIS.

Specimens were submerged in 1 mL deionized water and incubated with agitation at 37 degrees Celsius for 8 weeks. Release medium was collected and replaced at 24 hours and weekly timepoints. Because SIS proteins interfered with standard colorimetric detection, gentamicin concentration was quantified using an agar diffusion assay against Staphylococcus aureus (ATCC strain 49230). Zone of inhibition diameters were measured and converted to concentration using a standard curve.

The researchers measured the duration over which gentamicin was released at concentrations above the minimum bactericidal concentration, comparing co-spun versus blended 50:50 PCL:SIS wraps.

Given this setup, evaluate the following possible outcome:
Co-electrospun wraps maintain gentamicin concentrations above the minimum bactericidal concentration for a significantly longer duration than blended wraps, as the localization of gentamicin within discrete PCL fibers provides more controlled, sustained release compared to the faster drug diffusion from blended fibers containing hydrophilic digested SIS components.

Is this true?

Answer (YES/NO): NO